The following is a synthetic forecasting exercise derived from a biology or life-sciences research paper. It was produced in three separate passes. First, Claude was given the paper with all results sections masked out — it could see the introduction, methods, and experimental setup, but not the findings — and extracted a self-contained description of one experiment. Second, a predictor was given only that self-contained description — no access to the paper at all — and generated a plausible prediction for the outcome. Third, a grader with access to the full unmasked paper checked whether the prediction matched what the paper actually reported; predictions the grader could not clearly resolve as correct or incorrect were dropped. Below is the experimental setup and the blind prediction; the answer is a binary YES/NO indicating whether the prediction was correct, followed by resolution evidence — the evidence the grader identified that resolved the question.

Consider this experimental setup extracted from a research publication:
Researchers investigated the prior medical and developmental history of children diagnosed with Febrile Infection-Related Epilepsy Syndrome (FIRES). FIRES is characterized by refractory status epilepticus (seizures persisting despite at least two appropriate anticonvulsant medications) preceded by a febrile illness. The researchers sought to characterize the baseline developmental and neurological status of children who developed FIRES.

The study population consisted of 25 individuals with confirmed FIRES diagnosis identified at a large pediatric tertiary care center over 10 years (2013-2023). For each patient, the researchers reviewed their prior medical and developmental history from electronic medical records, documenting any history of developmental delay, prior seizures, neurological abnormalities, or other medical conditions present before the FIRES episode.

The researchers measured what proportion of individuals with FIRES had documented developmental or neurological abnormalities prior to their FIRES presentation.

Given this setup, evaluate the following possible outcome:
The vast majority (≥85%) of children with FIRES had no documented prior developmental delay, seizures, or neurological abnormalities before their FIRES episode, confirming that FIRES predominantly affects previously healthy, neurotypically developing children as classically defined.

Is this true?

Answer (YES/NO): YES